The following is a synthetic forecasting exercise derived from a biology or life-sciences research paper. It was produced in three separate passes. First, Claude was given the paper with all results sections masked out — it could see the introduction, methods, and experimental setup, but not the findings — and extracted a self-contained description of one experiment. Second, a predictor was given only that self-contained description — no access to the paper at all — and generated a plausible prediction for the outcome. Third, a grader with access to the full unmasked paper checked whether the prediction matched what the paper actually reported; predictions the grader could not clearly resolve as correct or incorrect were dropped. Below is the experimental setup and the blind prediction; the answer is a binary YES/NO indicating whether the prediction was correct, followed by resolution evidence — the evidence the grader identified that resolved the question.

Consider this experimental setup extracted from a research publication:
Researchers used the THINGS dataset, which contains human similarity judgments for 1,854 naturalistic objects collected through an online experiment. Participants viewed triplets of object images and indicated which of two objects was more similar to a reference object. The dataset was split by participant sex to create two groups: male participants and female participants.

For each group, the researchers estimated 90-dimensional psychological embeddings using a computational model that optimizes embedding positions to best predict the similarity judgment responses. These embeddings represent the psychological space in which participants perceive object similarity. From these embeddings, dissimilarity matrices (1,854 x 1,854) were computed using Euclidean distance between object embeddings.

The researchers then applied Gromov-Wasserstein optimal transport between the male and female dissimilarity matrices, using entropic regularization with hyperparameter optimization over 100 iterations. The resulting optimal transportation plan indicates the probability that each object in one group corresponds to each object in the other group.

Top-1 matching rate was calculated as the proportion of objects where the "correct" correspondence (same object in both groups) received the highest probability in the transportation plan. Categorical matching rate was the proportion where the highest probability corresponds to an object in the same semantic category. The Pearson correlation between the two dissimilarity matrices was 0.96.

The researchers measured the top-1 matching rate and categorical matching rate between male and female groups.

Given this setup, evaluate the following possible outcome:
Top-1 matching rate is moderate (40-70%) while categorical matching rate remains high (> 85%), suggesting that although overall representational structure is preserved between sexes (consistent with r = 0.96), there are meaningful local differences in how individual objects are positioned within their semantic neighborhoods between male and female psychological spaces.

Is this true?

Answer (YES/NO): YES